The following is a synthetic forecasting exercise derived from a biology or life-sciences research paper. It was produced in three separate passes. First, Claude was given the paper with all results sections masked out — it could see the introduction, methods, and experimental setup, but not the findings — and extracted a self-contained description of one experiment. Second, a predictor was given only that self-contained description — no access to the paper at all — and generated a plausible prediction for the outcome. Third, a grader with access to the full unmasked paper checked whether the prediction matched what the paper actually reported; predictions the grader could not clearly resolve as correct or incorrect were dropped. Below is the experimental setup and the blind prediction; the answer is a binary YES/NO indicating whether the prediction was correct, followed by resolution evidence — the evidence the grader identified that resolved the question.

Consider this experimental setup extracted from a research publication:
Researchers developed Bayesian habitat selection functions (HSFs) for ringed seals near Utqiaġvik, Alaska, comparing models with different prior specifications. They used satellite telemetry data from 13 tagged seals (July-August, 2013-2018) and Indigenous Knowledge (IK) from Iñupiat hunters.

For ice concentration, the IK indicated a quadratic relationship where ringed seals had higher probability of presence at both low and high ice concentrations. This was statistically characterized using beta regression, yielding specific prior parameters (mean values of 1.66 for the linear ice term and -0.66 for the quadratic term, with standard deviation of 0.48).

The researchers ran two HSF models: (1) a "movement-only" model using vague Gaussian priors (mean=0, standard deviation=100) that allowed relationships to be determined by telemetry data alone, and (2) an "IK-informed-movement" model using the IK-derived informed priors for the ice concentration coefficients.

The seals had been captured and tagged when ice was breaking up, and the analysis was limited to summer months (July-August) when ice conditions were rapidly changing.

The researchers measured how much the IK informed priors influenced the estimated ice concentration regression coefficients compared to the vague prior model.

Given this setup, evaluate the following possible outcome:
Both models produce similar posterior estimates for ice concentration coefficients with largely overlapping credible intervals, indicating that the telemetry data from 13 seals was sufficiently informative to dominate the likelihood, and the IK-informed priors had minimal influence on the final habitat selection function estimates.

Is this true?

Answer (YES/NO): NO